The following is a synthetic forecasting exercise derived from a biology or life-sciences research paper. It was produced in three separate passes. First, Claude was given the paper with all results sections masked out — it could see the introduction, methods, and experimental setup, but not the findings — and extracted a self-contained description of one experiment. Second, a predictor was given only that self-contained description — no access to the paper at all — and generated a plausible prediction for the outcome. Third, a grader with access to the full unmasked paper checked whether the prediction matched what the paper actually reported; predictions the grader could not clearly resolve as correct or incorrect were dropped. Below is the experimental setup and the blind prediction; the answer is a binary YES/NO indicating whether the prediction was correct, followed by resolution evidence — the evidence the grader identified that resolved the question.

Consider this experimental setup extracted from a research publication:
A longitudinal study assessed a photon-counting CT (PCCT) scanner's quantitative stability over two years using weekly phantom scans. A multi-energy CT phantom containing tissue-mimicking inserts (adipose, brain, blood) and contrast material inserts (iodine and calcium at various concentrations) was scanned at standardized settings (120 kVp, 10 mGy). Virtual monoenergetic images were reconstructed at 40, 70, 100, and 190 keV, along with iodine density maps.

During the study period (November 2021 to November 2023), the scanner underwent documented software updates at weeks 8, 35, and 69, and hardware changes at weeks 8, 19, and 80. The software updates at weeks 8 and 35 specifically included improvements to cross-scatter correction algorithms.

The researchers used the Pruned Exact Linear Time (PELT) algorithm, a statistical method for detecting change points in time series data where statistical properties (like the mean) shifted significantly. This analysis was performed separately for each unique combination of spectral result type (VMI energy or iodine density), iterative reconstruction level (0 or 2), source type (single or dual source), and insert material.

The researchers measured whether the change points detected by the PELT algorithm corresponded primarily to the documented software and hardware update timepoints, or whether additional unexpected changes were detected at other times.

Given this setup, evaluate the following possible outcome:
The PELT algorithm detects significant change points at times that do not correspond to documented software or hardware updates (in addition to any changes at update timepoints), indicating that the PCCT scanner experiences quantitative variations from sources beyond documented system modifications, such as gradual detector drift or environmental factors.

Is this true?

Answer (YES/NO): NO